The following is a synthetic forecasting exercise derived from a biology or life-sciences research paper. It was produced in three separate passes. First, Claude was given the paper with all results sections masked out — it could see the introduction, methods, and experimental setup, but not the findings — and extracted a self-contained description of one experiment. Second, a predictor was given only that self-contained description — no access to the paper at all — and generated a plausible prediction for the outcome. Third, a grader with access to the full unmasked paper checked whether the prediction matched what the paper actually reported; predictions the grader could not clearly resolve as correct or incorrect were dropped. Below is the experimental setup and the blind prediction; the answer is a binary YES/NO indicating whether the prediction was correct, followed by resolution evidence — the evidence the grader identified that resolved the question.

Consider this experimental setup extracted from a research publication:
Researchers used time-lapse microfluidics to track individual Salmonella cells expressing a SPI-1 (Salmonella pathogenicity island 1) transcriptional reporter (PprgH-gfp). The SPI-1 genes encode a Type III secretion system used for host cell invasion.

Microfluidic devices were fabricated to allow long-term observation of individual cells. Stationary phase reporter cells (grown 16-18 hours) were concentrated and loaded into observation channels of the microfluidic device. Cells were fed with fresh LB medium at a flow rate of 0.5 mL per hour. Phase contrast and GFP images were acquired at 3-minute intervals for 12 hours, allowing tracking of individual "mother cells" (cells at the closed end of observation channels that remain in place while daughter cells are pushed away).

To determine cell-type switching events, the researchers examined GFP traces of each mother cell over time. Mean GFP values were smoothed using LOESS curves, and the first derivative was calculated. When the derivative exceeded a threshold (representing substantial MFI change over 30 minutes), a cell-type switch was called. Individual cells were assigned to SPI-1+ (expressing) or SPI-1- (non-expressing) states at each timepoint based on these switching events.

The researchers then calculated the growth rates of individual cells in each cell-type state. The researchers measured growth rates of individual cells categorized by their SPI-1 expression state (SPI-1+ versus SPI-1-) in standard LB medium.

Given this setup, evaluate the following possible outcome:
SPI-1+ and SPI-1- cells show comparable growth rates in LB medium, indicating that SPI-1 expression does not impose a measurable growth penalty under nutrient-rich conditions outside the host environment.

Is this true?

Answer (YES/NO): NO